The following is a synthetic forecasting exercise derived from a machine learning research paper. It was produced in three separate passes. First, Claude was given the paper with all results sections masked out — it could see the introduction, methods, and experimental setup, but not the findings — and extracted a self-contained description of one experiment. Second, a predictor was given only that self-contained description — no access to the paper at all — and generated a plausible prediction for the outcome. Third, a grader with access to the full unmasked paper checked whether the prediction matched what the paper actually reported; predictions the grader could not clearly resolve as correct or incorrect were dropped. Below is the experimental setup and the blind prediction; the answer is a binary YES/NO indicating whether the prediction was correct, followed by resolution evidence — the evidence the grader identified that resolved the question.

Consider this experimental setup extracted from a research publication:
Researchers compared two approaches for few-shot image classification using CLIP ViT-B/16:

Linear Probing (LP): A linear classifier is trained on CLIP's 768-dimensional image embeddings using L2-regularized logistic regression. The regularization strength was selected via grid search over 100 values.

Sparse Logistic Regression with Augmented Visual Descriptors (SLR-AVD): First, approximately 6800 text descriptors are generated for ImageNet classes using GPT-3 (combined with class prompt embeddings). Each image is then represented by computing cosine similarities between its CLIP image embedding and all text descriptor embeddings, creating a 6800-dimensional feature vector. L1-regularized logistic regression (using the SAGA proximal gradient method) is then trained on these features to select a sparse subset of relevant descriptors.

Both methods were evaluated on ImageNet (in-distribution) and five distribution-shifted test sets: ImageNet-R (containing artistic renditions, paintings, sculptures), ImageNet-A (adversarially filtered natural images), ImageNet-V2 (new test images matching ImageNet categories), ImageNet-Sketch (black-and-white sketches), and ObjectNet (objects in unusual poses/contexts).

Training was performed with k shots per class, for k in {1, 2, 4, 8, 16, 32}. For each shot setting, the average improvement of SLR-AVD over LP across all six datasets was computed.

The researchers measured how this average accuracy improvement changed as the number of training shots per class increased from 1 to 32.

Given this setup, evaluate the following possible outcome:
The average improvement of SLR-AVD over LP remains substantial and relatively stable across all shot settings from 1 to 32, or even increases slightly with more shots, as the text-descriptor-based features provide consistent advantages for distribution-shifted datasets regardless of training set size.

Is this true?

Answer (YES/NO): NO